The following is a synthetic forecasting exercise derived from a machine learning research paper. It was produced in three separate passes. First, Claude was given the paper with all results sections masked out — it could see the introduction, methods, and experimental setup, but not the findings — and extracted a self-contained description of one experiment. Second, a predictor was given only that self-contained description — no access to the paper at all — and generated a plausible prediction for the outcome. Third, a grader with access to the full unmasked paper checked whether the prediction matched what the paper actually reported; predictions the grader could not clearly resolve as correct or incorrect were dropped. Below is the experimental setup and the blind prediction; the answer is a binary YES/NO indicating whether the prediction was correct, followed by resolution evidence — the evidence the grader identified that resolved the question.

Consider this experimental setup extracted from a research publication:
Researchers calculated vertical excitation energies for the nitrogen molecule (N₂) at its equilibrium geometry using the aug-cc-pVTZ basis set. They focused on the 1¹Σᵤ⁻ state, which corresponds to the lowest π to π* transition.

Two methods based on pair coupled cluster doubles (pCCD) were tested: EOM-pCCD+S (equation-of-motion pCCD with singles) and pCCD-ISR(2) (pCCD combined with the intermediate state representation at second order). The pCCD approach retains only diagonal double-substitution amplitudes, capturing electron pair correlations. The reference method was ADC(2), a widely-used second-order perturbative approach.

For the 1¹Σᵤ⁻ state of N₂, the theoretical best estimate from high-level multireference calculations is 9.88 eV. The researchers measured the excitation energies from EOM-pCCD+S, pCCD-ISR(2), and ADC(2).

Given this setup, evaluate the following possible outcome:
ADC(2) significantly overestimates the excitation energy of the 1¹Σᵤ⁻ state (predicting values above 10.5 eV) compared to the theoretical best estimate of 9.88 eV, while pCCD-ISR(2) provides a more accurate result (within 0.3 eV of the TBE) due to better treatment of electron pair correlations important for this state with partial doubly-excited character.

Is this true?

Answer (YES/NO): NO